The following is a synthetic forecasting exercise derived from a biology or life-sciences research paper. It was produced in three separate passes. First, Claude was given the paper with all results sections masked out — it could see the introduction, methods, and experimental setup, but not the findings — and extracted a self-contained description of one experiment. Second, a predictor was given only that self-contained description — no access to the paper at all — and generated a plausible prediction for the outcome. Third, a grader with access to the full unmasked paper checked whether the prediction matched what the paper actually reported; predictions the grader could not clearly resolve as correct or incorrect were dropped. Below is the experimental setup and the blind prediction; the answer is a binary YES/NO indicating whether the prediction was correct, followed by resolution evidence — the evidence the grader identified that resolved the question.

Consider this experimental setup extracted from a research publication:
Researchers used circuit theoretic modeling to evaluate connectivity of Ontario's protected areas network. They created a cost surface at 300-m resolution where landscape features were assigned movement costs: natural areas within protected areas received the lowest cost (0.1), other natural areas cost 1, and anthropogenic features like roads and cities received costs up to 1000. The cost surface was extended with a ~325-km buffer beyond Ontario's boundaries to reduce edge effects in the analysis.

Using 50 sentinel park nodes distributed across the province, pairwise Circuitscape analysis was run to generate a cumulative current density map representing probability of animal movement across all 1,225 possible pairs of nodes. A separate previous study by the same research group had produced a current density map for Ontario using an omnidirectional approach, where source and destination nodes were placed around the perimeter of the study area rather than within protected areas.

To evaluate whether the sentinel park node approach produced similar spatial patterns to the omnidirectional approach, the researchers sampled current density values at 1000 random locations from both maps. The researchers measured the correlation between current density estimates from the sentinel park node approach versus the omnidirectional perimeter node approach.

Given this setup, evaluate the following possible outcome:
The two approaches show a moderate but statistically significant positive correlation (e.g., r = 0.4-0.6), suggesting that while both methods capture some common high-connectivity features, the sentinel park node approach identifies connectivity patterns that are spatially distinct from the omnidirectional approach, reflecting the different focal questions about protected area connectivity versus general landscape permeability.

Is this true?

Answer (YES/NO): NO